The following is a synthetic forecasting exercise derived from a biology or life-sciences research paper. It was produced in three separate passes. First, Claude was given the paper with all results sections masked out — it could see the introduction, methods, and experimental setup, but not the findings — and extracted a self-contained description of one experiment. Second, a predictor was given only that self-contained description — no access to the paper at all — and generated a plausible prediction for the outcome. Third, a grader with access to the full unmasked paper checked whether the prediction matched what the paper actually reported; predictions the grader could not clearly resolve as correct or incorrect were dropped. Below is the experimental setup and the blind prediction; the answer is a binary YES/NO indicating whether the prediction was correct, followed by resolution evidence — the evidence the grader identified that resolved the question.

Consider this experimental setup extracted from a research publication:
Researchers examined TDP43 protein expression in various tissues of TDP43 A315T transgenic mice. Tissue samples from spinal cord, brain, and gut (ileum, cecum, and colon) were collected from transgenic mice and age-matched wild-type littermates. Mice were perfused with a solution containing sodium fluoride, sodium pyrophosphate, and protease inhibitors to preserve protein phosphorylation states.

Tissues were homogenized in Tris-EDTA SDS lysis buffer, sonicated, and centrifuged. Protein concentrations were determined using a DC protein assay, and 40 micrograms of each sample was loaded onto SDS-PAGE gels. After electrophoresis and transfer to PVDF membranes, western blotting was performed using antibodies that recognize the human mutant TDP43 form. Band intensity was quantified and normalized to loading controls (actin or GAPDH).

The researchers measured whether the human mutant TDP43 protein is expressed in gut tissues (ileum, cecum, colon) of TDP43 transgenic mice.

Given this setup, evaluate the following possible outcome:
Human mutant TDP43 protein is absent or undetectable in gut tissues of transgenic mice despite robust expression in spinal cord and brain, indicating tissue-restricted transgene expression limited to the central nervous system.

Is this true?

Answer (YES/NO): NO